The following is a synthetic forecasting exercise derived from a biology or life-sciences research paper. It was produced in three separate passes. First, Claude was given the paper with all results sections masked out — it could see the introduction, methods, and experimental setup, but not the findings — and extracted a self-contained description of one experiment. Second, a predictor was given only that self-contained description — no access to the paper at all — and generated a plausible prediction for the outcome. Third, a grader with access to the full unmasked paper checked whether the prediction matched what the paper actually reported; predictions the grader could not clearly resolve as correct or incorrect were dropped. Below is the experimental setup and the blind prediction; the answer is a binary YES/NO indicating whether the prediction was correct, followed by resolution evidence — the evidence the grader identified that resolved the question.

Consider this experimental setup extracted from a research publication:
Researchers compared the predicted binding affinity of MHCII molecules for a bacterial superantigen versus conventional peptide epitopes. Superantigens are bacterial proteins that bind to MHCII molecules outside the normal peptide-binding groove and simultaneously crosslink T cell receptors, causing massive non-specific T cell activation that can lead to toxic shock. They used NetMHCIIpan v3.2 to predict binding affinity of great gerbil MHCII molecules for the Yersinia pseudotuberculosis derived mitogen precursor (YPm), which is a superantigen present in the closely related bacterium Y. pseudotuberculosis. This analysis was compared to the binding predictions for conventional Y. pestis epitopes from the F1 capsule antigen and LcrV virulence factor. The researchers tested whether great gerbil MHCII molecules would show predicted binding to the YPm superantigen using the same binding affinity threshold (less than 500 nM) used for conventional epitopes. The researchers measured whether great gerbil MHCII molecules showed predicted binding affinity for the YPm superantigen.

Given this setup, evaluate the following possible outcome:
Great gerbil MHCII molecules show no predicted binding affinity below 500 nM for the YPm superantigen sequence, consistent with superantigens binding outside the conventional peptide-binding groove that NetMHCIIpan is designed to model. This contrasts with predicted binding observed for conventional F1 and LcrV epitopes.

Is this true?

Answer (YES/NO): NO